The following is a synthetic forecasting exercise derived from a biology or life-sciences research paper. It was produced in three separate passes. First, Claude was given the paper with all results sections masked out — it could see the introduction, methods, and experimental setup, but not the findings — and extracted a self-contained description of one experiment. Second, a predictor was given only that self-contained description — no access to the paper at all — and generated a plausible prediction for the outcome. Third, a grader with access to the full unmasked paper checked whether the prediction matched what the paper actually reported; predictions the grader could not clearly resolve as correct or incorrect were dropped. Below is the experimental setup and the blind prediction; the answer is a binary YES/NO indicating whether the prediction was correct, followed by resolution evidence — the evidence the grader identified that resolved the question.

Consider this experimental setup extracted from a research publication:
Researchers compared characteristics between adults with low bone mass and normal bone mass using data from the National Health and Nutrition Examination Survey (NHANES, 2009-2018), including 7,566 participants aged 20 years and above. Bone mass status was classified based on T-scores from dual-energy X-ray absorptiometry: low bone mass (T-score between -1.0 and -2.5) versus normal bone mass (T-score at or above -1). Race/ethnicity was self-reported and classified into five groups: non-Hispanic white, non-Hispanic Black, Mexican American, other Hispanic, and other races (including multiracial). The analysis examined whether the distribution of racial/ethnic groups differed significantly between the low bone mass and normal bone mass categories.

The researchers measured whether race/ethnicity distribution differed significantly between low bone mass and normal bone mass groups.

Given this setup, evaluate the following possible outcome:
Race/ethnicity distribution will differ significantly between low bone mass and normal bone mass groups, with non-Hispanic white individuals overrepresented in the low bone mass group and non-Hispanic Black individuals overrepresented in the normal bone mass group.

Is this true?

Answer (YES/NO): NO